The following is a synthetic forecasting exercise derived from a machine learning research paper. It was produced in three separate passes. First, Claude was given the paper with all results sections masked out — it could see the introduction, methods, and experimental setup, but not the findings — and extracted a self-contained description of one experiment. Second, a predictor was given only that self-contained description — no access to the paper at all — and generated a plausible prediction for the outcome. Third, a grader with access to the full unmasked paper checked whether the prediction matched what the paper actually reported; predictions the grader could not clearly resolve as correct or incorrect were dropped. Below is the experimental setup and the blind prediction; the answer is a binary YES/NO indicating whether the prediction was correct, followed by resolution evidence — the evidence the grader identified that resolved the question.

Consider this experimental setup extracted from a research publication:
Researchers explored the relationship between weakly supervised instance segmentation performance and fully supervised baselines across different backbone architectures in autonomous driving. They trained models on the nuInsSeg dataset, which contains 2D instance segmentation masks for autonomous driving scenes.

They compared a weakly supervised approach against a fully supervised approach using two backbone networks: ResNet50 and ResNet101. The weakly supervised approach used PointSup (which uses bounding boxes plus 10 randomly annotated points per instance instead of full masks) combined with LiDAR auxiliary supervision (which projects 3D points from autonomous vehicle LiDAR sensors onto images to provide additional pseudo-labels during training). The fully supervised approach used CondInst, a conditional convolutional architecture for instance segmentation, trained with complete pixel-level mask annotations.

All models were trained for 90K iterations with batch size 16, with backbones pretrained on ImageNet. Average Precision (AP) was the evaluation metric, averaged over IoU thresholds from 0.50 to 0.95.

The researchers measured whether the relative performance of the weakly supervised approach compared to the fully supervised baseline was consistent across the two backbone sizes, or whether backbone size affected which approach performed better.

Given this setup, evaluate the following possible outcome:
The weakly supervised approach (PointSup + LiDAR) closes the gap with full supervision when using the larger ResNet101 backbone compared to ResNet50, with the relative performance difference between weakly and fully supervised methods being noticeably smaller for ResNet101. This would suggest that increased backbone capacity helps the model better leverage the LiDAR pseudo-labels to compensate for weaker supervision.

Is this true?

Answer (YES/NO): NO